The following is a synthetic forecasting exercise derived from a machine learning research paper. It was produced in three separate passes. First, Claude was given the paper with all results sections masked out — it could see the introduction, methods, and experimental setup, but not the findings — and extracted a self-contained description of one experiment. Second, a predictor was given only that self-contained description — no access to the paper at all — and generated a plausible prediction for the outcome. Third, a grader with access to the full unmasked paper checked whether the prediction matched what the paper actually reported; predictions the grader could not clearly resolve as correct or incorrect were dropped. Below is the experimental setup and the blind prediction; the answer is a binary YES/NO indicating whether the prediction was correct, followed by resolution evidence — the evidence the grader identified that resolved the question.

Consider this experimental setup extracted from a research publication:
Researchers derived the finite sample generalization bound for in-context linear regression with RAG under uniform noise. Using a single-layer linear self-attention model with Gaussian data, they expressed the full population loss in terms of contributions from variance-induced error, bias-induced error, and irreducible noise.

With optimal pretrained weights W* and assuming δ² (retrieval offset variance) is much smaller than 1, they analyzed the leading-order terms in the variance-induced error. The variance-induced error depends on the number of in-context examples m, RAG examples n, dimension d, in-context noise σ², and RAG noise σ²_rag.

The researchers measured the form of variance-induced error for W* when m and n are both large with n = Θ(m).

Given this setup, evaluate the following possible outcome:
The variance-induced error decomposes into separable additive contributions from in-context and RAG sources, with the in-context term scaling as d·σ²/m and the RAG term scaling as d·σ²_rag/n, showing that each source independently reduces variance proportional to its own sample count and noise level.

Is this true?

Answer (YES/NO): NO